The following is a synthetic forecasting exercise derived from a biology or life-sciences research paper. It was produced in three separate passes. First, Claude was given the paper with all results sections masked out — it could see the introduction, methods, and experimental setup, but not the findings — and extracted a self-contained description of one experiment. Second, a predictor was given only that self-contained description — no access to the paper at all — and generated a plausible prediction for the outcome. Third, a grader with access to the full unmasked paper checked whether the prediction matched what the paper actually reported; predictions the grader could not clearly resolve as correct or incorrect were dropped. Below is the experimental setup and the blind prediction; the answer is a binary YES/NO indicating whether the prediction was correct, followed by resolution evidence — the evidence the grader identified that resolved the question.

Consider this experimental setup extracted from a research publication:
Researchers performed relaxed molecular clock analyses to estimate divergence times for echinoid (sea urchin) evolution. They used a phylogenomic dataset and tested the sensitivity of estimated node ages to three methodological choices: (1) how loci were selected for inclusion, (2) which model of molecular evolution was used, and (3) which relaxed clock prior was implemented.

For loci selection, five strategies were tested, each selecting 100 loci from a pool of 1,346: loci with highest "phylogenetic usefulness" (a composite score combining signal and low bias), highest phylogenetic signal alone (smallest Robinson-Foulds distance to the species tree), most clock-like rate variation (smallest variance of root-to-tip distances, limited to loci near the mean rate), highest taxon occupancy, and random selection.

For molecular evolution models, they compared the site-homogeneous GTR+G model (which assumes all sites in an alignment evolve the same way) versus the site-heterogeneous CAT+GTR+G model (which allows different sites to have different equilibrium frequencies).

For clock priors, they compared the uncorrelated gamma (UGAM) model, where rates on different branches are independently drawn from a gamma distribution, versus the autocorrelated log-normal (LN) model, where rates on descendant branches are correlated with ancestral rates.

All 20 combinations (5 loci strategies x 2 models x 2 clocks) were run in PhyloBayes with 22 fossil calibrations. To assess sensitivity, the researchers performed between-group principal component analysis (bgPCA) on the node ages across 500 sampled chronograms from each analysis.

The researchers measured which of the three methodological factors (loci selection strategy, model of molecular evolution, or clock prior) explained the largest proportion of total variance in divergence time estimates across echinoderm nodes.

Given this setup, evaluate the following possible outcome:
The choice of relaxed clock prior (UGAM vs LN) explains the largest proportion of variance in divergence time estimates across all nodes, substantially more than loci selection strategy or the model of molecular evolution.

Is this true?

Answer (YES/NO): YES